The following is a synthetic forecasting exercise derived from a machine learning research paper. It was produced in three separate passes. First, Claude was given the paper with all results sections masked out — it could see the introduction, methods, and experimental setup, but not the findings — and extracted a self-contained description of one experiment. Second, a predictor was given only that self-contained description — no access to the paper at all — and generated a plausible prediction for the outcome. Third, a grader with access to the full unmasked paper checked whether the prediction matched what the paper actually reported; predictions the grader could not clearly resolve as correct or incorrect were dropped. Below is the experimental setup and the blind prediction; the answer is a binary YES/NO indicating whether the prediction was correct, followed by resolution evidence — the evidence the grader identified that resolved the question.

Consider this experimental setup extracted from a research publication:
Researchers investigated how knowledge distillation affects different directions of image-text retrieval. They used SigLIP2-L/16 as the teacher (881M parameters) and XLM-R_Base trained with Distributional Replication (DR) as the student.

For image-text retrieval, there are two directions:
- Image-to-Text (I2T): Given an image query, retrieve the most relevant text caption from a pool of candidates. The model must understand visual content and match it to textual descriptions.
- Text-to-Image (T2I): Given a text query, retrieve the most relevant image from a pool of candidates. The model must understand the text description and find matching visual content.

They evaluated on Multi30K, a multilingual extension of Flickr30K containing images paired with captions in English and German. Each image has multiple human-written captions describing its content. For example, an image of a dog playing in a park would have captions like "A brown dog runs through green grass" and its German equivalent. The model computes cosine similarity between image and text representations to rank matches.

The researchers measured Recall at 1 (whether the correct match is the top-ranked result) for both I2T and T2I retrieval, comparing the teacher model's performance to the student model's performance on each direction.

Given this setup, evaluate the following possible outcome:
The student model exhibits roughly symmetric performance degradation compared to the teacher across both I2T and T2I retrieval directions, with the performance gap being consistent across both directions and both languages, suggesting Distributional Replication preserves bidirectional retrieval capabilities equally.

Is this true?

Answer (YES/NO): NO